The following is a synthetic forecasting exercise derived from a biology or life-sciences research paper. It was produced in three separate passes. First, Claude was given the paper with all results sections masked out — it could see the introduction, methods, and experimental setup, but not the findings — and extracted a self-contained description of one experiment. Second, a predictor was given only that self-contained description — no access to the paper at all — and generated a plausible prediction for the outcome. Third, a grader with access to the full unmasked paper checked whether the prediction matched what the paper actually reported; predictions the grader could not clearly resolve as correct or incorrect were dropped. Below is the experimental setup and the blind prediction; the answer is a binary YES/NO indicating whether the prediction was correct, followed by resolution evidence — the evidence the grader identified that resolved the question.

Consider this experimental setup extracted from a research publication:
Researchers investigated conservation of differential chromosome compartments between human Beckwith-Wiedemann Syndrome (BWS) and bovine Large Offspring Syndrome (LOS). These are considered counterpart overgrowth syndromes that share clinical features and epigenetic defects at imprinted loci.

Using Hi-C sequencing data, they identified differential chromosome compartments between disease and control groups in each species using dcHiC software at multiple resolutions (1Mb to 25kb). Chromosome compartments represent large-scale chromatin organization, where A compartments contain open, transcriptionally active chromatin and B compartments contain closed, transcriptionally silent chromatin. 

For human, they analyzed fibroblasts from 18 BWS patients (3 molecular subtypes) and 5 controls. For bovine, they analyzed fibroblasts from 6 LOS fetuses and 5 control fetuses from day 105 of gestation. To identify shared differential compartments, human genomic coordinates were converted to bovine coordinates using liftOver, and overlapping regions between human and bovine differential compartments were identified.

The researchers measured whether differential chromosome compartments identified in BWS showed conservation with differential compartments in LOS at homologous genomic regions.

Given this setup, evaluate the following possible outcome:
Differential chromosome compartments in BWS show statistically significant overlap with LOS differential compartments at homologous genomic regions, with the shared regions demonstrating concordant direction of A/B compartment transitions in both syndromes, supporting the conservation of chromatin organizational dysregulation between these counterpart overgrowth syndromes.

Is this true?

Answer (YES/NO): NO